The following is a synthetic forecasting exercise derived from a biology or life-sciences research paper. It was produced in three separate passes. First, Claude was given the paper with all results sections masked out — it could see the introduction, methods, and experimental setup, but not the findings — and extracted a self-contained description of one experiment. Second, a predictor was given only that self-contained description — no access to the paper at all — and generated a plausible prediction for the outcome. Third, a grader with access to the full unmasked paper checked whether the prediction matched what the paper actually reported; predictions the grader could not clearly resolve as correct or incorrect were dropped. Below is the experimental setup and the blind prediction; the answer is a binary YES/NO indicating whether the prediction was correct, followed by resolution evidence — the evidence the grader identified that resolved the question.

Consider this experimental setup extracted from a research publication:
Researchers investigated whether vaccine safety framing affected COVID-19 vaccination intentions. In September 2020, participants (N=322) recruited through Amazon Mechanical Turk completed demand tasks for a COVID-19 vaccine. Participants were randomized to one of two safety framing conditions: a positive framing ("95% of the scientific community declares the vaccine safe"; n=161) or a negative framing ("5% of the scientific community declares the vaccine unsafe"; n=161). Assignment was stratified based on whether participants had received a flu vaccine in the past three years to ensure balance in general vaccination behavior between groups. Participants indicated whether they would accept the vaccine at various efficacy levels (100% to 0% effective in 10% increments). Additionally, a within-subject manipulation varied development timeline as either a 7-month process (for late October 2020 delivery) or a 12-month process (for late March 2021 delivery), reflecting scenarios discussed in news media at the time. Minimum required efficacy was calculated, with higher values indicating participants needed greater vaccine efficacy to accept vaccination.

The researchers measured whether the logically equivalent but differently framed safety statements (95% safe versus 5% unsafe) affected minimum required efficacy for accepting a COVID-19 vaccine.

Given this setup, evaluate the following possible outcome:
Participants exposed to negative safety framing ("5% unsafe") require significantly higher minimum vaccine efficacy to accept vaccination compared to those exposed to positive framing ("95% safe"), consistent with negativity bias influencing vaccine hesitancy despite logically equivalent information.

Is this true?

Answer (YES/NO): YES